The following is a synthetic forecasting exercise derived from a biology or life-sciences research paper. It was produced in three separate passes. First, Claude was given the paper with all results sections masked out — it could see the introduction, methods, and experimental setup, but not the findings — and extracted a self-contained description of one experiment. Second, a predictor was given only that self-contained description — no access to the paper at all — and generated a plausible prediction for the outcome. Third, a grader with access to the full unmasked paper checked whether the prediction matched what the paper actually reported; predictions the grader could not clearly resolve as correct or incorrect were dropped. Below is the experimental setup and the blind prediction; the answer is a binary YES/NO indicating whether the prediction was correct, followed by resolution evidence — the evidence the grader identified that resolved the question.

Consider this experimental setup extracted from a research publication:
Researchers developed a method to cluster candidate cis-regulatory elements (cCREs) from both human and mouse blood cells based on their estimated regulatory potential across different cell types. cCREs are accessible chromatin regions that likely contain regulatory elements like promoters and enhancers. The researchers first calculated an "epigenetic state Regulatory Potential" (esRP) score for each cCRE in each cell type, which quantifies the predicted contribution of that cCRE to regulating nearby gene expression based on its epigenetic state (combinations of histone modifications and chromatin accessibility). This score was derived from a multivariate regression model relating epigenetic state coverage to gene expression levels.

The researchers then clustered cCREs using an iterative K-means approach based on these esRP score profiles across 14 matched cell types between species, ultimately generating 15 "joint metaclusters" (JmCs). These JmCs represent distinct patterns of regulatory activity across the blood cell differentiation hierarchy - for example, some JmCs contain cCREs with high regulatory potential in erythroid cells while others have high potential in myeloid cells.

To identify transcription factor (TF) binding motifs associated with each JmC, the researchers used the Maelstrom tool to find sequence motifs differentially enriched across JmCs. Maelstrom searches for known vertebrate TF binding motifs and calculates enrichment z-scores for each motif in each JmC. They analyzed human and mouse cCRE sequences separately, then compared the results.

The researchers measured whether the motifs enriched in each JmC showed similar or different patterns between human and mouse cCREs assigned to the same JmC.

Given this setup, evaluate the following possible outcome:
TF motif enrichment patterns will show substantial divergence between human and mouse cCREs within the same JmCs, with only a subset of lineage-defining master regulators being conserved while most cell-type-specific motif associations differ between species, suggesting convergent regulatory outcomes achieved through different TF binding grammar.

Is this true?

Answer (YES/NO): NO